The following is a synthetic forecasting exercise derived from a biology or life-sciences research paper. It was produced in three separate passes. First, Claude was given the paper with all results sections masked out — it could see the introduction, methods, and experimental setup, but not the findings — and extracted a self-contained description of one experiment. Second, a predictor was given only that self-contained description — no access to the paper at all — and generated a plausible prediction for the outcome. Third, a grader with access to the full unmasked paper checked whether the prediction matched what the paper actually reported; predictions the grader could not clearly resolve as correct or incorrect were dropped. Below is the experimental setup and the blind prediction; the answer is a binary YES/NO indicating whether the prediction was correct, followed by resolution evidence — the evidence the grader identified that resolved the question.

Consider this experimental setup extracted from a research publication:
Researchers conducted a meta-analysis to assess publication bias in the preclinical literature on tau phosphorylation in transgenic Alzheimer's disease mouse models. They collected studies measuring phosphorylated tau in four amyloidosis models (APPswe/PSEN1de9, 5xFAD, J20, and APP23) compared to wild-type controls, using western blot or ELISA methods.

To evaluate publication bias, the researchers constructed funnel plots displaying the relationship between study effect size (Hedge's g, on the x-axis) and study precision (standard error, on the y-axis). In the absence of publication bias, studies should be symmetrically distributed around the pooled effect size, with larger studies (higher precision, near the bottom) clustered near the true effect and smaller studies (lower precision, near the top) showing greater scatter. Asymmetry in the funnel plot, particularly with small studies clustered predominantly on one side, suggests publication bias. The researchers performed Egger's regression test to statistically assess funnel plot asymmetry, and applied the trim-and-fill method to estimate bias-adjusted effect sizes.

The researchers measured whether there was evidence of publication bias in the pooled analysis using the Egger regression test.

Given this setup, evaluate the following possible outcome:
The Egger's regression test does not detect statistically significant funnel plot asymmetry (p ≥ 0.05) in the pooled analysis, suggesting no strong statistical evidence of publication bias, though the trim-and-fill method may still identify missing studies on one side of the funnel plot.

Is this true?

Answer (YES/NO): NO